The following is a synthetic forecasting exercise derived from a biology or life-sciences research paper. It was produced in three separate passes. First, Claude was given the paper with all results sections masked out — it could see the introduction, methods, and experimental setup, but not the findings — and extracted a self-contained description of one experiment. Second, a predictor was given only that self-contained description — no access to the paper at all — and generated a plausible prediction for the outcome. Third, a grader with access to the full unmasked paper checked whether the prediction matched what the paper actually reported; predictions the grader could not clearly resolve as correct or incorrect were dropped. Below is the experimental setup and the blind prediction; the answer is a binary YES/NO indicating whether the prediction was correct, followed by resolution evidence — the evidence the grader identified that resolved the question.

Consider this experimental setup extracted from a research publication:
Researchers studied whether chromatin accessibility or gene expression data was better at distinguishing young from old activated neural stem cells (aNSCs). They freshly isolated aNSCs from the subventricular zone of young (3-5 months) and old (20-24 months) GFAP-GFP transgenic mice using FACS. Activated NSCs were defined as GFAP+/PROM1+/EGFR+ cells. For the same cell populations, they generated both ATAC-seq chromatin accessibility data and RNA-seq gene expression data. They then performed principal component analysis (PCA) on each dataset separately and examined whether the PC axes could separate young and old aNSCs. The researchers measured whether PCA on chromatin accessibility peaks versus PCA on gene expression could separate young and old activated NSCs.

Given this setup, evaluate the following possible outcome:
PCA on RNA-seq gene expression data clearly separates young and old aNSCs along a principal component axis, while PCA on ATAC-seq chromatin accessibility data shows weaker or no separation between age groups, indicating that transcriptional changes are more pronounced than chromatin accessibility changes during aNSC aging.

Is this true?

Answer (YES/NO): NO